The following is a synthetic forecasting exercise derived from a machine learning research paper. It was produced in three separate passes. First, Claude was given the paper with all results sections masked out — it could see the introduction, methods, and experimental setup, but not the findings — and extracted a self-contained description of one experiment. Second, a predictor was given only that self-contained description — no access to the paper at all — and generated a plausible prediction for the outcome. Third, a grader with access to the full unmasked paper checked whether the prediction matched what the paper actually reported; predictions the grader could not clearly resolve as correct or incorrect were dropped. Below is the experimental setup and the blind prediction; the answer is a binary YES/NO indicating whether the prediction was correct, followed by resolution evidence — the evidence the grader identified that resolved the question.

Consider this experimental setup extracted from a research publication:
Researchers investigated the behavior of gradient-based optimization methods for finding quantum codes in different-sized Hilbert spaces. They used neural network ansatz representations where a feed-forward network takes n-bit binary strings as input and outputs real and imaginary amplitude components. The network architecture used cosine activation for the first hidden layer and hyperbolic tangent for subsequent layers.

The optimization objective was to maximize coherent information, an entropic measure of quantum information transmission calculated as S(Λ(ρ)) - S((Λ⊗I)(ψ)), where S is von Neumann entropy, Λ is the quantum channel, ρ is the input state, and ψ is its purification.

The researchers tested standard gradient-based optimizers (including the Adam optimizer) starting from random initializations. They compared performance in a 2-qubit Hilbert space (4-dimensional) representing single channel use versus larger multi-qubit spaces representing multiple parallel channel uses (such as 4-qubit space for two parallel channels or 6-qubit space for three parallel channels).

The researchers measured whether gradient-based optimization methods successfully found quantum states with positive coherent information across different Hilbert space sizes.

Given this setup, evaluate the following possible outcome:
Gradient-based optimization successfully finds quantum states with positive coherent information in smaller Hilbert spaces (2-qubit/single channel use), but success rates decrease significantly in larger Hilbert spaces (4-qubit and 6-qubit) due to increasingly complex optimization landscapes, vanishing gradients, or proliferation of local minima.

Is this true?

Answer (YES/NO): YES